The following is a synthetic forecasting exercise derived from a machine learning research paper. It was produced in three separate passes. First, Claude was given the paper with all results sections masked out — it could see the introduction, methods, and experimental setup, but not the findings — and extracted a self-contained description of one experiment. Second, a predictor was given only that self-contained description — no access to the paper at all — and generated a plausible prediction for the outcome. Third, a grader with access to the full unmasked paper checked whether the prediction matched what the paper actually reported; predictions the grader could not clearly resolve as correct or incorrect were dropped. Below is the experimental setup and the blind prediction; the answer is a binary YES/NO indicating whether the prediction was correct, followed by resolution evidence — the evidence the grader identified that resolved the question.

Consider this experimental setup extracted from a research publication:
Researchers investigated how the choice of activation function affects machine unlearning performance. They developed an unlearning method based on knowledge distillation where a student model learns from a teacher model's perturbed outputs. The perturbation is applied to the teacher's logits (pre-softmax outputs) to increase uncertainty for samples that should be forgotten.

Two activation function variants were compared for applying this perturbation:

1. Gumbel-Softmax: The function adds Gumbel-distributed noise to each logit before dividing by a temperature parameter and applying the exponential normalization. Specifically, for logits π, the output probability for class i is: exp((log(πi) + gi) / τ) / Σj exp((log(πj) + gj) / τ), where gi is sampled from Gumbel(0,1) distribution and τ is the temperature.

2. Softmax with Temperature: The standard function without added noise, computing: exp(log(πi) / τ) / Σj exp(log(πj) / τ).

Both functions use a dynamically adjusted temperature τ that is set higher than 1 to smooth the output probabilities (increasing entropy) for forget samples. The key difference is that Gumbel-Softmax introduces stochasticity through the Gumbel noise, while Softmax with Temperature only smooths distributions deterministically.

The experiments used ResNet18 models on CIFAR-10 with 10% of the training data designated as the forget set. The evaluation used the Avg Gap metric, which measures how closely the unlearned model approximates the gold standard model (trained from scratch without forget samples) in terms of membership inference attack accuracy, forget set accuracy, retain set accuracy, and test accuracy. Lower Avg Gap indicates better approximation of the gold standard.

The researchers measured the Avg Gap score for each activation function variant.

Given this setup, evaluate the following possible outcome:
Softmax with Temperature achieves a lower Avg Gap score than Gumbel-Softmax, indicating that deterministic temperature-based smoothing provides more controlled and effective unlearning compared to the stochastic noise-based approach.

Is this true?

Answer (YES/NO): NO